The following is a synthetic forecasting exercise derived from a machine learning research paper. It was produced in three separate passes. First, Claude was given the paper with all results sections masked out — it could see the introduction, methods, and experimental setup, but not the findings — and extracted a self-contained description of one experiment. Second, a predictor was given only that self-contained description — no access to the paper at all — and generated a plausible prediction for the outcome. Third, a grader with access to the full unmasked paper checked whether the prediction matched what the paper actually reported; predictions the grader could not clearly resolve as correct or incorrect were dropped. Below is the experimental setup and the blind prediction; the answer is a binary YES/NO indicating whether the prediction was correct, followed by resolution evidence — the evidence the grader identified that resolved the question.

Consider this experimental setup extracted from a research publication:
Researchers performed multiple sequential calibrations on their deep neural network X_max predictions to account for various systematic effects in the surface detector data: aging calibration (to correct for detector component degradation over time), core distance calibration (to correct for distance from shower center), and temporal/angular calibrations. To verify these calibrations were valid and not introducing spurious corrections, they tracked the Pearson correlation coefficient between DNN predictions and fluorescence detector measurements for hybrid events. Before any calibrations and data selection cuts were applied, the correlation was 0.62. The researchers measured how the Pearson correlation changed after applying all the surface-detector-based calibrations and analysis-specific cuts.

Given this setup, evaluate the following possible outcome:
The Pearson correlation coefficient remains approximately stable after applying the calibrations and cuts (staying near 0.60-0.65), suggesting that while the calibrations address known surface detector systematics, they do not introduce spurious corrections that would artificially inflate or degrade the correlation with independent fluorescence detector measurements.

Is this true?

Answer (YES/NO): NO